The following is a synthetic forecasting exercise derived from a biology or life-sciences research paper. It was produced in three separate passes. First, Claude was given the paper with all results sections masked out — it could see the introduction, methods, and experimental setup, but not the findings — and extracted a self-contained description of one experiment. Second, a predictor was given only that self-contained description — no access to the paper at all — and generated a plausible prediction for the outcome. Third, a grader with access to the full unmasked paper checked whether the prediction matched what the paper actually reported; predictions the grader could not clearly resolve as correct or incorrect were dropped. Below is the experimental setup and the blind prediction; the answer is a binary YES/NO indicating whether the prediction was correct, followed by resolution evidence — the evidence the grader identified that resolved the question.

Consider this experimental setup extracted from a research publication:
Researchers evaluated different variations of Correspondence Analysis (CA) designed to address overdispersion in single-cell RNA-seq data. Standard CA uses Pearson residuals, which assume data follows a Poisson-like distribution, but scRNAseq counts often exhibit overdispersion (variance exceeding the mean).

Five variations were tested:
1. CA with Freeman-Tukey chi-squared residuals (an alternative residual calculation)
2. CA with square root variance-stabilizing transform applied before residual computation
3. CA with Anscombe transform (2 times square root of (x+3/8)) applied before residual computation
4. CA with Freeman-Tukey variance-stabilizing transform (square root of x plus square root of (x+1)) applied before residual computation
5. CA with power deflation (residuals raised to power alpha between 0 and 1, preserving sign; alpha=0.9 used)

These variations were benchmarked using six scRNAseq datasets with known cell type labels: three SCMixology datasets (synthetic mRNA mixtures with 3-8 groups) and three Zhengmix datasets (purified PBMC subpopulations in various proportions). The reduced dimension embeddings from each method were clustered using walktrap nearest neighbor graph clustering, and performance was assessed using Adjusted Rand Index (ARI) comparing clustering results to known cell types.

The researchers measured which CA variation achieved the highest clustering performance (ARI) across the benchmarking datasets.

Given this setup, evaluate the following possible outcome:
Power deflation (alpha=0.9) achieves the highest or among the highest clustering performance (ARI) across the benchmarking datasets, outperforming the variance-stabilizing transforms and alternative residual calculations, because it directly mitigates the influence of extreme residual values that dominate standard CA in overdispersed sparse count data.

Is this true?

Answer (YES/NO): NO